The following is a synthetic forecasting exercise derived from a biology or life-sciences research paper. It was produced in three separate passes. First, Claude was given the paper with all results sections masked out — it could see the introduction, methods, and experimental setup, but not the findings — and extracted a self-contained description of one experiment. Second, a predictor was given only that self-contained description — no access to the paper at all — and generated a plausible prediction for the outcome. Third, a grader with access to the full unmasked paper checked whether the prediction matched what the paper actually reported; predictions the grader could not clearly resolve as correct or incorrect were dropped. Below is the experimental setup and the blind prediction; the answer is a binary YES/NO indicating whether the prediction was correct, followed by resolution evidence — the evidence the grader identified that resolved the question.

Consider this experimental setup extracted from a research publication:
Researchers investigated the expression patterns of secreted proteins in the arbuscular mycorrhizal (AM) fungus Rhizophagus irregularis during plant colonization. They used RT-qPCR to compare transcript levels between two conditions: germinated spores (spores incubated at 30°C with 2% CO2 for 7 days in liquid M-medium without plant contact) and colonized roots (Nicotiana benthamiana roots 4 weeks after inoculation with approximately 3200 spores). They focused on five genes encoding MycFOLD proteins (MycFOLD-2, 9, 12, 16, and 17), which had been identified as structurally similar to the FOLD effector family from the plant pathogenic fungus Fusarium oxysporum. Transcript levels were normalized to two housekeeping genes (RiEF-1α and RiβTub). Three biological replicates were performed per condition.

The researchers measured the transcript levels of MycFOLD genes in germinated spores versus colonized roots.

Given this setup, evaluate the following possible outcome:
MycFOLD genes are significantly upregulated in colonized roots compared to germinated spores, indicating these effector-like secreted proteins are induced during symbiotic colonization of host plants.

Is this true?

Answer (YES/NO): NO